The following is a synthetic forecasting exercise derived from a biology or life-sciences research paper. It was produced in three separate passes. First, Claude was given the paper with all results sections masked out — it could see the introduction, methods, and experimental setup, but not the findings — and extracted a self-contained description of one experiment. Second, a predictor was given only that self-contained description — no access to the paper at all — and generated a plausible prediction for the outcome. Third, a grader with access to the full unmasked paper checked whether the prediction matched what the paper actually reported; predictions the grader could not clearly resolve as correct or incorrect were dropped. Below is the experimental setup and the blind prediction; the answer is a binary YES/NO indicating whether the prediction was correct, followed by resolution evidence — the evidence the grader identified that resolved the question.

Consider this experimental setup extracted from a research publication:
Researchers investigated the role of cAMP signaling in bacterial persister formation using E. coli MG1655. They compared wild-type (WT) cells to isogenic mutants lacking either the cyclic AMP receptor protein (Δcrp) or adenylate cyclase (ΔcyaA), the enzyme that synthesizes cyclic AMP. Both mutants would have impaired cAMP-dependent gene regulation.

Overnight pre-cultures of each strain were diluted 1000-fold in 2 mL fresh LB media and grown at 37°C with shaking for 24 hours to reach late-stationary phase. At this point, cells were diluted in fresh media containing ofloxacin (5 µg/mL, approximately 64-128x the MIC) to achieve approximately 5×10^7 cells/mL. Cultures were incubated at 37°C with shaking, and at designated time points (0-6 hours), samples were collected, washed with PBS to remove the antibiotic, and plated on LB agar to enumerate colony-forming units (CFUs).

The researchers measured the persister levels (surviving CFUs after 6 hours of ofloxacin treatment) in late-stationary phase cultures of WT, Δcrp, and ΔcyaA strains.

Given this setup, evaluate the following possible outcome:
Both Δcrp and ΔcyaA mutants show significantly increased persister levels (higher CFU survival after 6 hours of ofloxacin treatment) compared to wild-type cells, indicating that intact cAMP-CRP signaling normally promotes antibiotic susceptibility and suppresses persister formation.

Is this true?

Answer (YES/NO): NO